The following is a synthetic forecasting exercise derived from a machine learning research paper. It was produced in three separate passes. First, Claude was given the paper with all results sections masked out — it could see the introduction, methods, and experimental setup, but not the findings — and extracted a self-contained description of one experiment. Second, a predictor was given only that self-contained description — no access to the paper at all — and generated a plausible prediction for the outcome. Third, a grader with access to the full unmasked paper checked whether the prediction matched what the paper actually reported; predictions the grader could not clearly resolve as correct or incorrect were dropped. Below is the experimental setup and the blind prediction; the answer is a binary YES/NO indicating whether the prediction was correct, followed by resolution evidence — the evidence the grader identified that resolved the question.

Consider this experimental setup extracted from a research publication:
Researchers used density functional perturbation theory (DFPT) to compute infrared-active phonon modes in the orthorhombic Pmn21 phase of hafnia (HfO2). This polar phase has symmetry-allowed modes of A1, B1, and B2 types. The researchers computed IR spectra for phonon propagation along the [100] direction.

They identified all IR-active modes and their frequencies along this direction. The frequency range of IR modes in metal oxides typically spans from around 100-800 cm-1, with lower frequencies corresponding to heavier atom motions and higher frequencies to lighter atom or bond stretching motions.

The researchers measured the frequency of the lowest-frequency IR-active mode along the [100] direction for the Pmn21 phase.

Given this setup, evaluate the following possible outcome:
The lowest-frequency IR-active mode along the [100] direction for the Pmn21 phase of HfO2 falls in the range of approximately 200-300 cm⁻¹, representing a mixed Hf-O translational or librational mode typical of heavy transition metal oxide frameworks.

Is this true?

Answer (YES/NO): NO